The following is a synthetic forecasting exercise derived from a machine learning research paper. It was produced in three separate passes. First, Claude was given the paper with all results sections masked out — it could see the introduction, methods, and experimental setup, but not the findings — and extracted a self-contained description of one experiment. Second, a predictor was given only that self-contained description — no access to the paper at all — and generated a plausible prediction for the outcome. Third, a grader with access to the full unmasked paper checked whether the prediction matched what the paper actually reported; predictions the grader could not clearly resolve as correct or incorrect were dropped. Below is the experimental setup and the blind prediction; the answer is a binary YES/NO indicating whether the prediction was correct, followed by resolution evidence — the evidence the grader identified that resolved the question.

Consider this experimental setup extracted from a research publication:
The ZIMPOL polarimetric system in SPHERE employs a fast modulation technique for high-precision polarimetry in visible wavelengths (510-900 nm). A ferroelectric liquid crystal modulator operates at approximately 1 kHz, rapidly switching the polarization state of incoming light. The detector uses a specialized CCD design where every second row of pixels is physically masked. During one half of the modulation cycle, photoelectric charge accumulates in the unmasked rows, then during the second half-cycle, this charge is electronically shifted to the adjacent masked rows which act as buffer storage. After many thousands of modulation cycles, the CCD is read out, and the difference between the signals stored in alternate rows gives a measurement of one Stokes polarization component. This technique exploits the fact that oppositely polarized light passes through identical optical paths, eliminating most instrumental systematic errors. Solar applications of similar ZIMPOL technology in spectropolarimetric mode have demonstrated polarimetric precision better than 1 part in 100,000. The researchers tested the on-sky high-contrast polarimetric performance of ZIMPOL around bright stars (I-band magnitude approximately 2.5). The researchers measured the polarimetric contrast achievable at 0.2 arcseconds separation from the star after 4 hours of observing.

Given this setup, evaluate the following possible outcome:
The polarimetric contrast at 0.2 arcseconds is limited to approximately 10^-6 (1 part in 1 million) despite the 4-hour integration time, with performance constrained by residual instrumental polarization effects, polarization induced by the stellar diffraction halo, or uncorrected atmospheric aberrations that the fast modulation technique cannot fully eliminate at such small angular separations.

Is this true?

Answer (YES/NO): NO